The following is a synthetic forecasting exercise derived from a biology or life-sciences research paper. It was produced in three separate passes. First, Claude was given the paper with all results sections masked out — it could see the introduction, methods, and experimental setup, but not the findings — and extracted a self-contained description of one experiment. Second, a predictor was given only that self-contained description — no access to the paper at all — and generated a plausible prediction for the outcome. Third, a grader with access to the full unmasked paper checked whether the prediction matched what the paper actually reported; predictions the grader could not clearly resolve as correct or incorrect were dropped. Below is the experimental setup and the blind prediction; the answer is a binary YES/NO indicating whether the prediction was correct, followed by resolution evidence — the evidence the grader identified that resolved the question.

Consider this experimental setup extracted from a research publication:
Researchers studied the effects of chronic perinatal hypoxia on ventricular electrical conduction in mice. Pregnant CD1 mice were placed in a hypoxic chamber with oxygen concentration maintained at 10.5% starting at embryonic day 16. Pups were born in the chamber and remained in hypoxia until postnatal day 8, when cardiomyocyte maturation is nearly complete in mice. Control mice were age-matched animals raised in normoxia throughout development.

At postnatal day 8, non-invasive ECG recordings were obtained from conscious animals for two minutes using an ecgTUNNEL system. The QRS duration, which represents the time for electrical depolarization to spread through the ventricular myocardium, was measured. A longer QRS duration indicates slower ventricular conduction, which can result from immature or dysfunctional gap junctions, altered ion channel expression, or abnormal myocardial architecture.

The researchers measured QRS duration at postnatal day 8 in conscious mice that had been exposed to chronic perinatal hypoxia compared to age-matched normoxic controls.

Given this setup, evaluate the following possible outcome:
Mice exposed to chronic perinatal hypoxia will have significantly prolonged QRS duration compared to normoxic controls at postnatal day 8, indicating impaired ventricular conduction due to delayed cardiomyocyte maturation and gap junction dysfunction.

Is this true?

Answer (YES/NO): YES